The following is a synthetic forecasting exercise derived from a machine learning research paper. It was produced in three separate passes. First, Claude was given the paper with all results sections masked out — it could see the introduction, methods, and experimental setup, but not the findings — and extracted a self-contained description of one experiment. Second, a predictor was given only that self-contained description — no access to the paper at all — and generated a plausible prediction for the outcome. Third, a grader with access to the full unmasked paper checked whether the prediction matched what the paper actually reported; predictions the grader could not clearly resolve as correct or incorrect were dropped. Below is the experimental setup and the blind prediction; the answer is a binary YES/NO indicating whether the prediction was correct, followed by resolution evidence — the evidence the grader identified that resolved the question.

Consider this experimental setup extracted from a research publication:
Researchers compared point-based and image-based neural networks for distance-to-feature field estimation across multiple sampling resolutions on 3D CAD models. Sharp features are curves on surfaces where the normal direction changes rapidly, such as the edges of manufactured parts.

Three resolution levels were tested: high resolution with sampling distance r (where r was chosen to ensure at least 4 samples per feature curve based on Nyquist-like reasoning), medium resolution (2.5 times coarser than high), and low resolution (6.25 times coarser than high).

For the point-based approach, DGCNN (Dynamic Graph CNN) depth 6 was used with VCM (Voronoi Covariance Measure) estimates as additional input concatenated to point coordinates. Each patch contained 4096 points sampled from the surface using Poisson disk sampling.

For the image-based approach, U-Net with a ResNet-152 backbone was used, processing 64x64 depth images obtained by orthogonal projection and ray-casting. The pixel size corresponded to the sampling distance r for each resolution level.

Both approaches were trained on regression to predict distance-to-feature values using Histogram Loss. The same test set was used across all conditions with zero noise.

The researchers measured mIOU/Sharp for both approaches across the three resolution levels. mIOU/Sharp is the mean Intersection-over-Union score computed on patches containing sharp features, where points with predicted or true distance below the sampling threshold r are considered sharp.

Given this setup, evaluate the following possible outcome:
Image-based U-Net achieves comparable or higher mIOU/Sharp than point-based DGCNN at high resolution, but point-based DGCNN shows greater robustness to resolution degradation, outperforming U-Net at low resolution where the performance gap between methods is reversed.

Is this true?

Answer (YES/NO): NO